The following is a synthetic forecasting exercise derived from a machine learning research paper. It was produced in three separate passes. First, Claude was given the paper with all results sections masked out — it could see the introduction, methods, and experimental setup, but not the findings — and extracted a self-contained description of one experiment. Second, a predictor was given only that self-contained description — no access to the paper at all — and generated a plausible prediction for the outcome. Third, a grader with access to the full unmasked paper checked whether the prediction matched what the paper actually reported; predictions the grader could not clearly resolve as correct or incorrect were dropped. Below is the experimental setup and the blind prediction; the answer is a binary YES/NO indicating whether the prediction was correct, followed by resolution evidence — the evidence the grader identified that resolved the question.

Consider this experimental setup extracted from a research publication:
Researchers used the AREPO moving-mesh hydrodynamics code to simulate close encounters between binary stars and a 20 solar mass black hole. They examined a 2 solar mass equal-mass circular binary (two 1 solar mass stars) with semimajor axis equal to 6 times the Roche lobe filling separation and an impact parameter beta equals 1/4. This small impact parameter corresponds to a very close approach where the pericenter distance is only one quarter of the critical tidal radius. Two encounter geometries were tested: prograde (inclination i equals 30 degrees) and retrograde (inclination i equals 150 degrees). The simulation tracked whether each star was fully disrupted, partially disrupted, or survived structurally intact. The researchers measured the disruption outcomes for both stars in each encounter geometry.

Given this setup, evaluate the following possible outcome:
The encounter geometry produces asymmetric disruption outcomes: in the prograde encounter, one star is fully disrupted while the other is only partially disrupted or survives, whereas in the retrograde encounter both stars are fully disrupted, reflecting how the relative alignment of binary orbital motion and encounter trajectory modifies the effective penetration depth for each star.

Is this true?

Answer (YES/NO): NO